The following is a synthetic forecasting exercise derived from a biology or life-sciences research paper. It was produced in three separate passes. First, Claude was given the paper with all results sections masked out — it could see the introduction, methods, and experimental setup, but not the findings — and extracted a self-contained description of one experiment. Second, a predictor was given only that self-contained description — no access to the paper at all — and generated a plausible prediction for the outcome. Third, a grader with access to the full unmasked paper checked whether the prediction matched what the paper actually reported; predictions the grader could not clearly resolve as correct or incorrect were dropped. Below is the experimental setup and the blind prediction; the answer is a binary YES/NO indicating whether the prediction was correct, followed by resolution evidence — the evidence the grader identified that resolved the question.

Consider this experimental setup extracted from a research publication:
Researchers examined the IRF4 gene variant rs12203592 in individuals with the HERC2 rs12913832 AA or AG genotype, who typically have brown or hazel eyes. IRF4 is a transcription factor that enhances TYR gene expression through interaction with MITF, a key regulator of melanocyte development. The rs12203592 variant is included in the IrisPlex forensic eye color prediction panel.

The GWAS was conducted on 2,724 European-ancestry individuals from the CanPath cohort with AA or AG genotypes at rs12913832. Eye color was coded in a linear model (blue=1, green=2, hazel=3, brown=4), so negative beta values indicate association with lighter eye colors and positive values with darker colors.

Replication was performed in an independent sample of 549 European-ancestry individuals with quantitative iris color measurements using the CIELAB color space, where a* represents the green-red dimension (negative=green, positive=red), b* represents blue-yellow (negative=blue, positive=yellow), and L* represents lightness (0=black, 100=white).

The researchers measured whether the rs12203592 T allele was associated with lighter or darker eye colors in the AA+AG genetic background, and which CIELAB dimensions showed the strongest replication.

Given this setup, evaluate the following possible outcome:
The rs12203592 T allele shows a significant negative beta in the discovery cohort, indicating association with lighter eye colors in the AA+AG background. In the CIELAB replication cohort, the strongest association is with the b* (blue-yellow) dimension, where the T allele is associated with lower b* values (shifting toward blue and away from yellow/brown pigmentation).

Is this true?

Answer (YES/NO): NO